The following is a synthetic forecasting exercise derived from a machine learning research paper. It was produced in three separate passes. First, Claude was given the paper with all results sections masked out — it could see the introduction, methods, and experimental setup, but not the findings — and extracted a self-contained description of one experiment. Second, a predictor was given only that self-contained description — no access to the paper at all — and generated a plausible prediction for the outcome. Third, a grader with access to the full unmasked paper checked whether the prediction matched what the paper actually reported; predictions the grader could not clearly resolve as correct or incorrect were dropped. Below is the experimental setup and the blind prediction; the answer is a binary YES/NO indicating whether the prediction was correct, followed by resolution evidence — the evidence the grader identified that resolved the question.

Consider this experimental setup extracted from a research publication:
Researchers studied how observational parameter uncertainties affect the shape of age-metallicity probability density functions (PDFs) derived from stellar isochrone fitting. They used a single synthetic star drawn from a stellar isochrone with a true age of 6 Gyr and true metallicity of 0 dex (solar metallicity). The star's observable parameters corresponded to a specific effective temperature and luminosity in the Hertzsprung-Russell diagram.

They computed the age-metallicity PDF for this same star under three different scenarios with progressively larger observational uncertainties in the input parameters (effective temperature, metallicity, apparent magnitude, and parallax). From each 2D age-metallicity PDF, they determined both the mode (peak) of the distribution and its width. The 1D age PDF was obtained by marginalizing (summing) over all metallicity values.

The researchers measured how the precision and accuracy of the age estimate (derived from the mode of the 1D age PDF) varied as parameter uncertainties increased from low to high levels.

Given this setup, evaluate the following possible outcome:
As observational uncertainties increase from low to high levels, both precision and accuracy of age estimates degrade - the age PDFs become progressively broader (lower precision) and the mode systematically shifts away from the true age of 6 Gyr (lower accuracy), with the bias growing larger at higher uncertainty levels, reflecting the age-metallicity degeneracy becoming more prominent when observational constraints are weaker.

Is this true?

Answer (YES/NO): YES